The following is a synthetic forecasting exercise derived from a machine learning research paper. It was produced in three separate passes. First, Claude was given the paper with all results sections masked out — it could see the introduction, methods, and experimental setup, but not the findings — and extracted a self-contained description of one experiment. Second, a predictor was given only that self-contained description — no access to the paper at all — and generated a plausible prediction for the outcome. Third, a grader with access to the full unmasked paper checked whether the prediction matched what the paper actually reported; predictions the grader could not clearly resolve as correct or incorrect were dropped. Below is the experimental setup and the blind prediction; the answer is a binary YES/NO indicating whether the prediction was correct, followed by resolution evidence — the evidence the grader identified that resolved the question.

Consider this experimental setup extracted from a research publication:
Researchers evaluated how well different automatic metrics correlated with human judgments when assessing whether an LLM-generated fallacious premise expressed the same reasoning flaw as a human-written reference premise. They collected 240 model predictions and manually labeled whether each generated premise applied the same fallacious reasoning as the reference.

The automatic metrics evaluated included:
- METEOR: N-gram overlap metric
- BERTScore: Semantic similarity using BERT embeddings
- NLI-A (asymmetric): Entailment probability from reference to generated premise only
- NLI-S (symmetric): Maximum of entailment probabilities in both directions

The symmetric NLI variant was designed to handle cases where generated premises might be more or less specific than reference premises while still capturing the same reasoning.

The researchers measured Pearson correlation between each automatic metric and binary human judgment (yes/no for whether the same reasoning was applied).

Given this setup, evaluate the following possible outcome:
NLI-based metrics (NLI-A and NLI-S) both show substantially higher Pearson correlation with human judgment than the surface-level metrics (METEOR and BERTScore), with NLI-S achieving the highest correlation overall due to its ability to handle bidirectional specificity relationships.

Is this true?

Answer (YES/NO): NO